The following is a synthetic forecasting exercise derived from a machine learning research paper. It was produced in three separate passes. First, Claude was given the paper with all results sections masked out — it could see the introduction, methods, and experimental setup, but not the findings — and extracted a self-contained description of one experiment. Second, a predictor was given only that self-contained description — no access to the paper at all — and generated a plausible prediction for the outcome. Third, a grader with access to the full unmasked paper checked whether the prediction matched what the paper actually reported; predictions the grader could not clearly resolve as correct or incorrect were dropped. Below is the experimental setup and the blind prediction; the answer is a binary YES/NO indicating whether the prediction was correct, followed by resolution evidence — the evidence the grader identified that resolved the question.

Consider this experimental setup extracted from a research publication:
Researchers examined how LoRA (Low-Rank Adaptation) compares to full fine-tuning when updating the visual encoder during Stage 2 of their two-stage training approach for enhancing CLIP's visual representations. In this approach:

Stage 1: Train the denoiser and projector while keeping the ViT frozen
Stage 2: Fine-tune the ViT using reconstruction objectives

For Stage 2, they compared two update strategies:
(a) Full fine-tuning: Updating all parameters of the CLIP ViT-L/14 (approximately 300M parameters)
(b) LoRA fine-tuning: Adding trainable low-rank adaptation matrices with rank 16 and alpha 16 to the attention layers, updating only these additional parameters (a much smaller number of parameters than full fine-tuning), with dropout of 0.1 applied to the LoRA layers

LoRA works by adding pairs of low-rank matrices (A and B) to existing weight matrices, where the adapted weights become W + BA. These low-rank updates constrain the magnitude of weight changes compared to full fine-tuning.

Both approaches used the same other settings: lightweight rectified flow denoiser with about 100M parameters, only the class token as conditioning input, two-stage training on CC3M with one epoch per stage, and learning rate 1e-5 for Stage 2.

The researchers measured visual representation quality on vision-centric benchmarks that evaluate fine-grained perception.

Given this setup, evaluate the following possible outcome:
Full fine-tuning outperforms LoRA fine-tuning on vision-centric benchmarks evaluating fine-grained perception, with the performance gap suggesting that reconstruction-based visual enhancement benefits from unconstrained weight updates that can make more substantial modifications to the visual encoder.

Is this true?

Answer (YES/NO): NO